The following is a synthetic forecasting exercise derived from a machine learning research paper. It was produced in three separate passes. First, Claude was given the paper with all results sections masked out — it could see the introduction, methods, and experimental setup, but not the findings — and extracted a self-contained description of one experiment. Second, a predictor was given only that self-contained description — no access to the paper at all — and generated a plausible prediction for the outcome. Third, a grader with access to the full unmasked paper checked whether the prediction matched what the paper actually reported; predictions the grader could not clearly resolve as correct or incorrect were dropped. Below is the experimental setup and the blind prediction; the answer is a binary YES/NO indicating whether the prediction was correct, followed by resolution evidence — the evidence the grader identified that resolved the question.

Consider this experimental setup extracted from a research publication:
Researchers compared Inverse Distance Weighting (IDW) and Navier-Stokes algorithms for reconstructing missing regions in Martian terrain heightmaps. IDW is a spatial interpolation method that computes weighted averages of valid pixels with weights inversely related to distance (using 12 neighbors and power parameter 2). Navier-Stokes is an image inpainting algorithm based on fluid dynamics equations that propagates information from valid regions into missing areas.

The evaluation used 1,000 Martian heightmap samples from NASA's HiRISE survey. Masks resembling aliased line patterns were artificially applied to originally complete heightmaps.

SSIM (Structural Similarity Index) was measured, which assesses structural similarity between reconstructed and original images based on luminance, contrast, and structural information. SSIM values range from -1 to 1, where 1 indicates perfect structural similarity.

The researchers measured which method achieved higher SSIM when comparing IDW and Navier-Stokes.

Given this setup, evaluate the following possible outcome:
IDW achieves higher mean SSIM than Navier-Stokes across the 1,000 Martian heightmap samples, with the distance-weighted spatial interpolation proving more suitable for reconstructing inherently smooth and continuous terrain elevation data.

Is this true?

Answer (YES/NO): NO